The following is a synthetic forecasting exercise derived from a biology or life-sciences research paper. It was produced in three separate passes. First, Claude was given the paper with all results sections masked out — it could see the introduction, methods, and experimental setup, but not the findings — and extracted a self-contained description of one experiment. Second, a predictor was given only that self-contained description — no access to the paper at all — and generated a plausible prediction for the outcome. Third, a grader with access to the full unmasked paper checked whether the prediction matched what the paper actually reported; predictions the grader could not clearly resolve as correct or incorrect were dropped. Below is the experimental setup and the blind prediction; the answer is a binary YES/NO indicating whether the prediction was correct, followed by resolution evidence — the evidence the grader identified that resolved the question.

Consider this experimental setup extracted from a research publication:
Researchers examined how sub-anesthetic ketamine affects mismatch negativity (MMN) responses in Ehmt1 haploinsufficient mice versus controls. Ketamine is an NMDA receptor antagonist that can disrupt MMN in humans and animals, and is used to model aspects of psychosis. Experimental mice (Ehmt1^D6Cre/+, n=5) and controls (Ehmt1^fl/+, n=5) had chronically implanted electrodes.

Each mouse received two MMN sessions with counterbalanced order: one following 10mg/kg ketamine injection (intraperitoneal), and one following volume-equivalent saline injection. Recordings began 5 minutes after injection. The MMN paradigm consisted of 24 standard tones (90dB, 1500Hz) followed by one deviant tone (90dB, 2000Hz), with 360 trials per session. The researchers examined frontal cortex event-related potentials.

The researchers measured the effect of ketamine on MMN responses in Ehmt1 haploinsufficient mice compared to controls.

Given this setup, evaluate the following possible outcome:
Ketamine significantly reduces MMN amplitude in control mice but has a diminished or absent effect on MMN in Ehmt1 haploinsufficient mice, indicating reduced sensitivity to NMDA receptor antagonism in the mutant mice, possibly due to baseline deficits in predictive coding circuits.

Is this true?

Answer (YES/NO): YES